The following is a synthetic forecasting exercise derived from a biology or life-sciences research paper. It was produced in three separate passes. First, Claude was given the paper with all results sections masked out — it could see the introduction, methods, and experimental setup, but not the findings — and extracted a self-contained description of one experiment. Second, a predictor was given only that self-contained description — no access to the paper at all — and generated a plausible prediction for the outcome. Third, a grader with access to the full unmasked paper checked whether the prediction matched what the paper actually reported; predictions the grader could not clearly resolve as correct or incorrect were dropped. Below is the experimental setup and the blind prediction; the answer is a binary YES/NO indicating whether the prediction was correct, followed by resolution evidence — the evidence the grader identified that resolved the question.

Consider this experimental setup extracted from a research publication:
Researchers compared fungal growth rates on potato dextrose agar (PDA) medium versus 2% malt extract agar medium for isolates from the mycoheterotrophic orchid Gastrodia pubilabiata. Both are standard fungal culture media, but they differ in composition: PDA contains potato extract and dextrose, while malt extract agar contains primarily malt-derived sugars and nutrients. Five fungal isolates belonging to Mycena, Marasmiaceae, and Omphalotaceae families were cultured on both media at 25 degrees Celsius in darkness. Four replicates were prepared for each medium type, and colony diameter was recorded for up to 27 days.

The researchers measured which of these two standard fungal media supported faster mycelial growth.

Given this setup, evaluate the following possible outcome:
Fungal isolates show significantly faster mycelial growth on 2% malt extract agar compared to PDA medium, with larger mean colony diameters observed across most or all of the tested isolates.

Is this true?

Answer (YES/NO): YES